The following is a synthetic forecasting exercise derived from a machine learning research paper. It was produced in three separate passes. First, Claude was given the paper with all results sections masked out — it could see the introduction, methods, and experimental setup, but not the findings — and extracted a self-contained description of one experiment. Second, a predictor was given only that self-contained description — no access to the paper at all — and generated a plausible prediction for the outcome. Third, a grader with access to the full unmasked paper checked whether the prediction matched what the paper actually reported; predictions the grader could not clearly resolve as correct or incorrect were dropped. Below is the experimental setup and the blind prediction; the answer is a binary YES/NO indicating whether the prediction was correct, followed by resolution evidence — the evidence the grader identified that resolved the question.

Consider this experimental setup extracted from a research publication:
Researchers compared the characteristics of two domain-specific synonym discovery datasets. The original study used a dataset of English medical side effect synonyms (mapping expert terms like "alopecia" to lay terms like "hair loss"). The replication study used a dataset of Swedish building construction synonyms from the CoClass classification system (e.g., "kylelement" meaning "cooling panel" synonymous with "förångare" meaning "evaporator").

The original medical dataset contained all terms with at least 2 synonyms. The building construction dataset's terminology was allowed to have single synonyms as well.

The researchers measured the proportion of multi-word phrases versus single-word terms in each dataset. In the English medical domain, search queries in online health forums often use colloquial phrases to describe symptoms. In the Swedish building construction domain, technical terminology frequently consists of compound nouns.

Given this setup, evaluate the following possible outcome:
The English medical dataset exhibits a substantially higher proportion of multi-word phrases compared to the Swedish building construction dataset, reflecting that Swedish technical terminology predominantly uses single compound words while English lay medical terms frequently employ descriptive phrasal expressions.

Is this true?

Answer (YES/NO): YES